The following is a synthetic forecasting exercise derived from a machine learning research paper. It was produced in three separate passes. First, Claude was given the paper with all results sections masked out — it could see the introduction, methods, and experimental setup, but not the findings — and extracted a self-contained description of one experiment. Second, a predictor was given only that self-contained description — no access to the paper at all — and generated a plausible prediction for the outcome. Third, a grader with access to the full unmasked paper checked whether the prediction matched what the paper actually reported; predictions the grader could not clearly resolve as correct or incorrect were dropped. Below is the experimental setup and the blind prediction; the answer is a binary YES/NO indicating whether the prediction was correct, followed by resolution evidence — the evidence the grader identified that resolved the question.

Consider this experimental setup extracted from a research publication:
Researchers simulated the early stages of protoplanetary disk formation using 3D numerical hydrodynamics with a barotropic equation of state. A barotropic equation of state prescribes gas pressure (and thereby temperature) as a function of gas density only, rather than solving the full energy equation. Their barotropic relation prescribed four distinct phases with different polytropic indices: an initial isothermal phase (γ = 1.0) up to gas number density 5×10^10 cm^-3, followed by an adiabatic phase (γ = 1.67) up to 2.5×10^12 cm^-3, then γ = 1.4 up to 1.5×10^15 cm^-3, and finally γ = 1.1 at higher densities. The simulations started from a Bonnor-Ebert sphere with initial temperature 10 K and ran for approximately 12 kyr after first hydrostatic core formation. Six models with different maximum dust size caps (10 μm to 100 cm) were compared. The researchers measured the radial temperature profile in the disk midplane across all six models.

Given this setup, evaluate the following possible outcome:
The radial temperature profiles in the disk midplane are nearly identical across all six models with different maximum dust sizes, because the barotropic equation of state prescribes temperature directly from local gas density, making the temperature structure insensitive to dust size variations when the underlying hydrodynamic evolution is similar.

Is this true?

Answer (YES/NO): YES